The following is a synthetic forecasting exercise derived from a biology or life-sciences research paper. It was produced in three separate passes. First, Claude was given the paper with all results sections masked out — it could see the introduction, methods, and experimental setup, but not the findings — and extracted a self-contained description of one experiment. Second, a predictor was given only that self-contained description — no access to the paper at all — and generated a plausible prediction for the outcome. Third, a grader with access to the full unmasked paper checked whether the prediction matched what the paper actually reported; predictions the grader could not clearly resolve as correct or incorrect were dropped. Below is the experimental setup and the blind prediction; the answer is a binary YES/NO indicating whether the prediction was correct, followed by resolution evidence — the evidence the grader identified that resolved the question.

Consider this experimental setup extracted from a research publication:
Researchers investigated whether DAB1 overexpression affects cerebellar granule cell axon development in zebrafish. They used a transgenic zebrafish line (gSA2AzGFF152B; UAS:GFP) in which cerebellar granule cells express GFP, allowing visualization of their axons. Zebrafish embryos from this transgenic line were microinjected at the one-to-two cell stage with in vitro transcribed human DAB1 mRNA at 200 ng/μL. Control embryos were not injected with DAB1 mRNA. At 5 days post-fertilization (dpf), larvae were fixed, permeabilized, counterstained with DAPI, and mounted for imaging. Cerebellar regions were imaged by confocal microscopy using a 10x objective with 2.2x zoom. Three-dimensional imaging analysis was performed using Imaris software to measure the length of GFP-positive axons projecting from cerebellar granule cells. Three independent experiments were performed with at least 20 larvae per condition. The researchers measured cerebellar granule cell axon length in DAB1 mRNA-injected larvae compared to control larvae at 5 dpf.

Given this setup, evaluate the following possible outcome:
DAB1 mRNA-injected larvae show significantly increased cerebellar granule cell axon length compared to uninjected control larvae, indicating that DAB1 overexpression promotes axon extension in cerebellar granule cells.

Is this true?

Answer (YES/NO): NO